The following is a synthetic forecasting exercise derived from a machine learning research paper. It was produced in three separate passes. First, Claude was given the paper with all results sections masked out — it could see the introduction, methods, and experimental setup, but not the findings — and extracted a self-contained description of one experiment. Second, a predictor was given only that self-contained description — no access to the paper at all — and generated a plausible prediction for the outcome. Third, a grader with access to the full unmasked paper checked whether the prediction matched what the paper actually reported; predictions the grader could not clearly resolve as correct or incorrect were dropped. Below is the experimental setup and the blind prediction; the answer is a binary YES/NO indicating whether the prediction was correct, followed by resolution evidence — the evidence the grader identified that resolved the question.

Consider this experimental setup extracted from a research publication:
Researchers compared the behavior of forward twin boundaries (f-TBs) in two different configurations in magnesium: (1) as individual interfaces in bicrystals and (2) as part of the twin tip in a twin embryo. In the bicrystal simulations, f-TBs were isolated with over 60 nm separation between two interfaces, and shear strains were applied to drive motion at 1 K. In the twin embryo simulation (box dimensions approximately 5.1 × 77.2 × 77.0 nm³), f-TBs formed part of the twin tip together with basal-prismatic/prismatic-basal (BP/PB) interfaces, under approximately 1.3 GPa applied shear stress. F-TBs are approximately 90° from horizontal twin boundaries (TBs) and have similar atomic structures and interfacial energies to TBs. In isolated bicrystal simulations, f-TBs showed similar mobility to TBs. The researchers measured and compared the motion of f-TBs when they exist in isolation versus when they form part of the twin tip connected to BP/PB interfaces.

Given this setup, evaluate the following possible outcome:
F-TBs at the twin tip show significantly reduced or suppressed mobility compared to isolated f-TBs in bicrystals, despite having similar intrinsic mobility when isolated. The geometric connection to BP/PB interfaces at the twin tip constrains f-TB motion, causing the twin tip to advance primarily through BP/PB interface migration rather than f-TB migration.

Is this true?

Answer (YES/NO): NO